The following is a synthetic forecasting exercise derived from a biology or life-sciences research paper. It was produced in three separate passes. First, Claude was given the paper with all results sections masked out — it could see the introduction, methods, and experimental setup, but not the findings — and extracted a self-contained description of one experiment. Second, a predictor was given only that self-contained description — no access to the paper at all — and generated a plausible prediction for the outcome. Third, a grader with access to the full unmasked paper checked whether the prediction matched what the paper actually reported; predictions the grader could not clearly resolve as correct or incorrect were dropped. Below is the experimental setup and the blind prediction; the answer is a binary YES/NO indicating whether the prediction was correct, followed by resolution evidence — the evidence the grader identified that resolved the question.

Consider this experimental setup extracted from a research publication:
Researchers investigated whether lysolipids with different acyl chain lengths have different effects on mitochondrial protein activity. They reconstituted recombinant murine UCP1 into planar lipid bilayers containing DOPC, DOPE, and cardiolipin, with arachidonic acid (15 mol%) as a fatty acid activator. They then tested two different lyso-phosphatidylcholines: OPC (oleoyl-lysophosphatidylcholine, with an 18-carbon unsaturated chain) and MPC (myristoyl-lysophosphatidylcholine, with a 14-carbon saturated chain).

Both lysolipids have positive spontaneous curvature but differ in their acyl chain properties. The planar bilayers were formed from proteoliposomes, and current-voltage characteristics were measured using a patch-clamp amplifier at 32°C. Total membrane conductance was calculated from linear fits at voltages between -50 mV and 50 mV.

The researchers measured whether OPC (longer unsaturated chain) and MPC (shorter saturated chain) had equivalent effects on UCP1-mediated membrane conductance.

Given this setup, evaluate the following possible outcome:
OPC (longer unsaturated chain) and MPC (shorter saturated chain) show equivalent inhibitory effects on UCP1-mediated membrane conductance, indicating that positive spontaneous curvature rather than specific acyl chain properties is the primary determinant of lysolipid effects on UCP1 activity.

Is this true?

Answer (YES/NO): NO